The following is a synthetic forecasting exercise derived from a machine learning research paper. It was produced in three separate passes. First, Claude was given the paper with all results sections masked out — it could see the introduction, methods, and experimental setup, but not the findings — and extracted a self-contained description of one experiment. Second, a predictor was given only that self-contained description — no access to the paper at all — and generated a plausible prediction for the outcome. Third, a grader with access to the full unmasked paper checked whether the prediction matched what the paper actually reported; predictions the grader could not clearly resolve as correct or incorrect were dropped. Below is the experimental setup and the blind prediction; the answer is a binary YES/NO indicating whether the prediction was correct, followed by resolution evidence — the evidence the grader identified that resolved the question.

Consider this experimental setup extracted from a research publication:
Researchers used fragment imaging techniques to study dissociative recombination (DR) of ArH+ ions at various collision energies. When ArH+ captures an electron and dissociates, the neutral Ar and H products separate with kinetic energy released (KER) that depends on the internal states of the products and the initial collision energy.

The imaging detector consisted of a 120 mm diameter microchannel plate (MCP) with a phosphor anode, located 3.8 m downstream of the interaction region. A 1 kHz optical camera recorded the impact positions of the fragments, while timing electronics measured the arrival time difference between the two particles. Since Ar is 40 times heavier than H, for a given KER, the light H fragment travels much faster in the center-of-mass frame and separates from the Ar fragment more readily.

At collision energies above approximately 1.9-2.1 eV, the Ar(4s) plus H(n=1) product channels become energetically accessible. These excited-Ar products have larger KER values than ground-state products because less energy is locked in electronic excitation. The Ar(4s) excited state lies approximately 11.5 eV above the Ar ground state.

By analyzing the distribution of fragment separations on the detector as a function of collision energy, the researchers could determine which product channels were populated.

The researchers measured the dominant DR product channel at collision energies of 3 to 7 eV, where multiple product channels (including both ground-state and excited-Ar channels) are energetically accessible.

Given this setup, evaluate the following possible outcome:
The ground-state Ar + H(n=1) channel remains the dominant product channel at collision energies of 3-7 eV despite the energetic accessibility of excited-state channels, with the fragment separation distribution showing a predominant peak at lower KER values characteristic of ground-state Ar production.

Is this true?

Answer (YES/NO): NO